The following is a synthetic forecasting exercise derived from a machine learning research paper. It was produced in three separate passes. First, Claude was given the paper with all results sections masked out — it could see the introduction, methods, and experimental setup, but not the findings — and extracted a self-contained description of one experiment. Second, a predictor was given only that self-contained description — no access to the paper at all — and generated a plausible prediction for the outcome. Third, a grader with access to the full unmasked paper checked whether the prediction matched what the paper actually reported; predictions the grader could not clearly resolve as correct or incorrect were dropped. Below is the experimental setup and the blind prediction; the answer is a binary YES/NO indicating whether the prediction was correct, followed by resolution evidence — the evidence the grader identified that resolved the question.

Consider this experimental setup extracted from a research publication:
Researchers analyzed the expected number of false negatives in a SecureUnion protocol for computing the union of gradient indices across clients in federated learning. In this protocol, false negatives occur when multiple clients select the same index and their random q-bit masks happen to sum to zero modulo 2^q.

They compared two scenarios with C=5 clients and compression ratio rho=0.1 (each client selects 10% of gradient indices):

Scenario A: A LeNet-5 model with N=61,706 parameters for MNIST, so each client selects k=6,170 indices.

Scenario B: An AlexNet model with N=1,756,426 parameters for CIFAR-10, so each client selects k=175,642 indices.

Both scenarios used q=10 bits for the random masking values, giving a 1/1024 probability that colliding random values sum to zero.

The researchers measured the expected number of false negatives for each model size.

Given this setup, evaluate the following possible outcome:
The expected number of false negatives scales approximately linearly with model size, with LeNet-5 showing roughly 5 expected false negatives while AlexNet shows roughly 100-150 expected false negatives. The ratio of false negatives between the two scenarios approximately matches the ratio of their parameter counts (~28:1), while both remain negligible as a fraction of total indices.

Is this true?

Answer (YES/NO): YES